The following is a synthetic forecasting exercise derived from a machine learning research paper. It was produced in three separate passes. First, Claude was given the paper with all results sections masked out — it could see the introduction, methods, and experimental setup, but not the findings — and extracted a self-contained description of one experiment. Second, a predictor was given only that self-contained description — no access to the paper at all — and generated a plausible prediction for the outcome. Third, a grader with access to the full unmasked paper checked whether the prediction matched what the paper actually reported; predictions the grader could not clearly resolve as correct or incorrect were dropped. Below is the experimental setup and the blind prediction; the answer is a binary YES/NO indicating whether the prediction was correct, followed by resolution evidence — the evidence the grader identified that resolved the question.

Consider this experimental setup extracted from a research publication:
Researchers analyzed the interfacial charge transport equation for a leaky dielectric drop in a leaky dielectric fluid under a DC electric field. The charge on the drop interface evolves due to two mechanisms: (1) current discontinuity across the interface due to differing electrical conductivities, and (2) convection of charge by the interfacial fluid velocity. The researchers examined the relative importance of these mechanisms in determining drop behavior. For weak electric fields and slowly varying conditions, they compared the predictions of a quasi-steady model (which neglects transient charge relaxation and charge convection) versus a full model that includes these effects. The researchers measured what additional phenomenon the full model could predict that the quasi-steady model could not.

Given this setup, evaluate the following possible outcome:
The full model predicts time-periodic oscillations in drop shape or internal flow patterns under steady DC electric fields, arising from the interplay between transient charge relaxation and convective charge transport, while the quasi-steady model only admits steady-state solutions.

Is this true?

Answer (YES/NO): NO